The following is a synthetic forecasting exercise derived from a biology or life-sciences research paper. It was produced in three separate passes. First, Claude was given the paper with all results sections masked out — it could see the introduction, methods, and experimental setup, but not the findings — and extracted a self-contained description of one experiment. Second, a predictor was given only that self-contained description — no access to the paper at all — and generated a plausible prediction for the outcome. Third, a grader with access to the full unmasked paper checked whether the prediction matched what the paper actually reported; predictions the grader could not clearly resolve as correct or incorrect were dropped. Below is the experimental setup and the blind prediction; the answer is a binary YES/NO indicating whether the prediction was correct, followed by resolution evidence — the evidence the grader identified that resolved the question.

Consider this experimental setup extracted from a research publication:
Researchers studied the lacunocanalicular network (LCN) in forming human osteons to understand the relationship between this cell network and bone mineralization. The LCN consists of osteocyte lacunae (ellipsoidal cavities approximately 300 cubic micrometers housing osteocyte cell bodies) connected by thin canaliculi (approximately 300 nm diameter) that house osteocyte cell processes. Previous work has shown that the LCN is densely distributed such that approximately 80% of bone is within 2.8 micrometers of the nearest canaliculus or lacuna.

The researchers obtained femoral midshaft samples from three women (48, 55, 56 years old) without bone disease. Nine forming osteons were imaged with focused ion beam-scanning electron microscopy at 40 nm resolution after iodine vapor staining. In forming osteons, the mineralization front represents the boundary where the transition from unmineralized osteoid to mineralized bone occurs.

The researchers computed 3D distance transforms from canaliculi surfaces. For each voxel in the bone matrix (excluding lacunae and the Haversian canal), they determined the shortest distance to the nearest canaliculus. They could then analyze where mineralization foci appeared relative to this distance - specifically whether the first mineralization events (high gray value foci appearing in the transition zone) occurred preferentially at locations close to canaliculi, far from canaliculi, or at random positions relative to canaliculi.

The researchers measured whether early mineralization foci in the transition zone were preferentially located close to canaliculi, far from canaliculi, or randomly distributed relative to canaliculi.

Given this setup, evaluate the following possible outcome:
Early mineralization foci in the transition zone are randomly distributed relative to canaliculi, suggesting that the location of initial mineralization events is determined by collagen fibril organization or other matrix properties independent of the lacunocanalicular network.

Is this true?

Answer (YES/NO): NO